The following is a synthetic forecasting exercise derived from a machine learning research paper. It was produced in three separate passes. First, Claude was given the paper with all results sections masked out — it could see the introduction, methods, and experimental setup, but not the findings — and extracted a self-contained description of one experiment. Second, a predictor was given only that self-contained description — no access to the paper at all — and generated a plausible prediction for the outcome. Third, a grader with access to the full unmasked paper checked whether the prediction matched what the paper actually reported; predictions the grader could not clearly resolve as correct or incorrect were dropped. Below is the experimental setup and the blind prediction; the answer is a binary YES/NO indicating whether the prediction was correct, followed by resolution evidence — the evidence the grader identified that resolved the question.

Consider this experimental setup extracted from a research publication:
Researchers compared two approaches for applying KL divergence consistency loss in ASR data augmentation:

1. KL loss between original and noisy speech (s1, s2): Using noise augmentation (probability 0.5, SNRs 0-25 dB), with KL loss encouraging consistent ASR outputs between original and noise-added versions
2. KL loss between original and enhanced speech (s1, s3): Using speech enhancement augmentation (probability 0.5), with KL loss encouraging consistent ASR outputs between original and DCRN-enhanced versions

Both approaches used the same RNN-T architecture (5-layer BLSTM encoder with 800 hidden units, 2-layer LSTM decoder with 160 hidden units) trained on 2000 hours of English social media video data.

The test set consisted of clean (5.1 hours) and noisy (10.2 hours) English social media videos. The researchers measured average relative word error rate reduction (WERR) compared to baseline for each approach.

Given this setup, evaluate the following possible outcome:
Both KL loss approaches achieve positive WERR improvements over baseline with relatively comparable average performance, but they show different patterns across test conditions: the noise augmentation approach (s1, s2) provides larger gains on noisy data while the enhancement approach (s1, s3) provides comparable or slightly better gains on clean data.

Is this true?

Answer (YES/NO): NO